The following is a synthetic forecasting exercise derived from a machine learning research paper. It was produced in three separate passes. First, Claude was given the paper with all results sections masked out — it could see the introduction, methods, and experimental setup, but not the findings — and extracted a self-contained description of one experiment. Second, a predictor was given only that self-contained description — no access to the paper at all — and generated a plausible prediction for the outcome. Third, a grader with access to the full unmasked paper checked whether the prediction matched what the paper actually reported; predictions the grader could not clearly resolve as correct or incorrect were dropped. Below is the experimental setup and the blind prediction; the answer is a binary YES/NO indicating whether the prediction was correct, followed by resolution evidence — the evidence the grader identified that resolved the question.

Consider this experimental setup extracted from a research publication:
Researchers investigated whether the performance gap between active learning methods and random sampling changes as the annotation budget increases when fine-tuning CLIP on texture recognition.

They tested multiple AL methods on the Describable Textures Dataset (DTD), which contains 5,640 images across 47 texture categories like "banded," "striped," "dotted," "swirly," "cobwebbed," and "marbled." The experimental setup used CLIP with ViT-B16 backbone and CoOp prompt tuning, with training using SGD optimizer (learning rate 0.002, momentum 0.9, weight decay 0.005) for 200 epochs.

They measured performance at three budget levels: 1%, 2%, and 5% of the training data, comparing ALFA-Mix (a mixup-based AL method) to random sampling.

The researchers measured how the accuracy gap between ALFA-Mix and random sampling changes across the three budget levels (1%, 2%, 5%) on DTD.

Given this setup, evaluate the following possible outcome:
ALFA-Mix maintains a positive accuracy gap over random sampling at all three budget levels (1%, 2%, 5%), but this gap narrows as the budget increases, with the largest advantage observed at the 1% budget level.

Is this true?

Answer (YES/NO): NO